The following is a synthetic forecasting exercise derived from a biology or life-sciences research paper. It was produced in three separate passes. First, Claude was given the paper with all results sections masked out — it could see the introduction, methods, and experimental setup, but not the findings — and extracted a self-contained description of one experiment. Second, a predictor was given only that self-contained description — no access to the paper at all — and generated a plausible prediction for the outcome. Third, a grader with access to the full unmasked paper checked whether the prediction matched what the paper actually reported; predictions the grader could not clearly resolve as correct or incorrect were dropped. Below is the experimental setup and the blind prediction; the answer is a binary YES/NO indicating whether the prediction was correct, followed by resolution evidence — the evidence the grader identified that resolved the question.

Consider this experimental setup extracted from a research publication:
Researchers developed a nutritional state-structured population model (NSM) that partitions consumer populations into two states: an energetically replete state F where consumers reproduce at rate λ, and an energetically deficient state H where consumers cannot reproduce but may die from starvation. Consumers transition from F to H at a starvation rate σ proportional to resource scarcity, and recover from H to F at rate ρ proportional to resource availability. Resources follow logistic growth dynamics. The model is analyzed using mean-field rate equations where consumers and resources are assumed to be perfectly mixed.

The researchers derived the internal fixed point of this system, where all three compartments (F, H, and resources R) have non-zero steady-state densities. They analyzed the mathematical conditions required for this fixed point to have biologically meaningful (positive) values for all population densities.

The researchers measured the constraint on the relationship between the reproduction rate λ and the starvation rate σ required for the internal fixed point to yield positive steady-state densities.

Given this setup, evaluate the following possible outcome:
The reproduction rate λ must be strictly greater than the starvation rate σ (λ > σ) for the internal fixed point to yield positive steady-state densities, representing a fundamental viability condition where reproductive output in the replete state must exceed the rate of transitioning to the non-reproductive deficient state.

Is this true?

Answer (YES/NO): NO